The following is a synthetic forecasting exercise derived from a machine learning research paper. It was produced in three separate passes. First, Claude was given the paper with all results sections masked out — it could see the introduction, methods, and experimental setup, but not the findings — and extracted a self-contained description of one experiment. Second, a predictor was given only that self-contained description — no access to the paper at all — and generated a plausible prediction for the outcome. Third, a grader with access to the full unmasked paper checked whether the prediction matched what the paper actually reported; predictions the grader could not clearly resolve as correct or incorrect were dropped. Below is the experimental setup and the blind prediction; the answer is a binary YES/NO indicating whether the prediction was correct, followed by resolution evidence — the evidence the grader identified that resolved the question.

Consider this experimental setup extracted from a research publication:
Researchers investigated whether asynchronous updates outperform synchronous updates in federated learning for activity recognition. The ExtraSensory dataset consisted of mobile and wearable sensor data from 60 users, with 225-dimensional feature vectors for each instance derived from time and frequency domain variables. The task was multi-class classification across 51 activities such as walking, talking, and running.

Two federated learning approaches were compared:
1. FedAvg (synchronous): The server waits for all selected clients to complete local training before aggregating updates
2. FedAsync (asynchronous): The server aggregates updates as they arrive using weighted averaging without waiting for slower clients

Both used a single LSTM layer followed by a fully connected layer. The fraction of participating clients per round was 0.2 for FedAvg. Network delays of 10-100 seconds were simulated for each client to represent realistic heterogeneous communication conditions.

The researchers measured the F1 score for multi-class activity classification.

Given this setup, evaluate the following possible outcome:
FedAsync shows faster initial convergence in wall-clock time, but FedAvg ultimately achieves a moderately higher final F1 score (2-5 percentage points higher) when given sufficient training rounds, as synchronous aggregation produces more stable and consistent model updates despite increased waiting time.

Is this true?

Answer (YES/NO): NO